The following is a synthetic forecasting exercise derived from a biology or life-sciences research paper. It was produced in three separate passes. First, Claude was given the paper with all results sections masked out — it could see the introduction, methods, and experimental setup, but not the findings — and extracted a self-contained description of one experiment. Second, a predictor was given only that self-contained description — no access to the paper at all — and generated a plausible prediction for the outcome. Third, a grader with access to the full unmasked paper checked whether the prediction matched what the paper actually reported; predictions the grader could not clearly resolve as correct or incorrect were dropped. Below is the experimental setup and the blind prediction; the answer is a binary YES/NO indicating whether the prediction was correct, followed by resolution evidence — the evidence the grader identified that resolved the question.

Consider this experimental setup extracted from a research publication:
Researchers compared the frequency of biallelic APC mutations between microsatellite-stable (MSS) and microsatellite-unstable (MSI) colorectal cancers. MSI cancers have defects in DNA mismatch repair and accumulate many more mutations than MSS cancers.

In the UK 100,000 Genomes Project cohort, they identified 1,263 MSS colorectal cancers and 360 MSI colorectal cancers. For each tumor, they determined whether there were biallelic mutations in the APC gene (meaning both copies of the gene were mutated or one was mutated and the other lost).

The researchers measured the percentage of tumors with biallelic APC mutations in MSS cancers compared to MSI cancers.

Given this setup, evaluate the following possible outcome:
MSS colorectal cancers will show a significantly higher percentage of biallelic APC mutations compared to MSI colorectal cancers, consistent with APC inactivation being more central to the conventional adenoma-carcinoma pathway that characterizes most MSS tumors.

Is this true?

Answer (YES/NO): YES